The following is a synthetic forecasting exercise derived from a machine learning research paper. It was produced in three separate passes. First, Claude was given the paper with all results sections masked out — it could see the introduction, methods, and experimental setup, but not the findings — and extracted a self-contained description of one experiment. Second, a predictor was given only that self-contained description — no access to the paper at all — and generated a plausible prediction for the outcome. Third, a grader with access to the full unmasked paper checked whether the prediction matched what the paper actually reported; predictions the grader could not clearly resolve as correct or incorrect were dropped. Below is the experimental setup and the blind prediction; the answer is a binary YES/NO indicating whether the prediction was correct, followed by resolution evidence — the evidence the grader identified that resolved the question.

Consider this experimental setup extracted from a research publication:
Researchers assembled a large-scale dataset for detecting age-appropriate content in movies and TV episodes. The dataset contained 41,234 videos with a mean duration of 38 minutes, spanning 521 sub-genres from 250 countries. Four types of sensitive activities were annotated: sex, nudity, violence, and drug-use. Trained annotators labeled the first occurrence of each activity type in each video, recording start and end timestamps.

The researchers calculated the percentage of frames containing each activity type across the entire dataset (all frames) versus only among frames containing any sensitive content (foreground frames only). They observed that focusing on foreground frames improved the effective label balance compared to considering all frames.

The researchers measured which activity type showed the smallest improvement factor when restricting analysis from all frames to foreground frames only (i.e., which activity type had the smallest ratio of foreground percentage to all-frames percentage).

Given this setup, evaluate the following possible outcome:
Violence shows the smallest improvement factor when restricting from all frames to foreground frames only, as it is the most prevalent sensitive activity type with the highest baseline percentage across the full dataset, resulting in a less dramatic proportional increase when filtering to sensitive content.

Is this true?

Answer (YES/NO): NO